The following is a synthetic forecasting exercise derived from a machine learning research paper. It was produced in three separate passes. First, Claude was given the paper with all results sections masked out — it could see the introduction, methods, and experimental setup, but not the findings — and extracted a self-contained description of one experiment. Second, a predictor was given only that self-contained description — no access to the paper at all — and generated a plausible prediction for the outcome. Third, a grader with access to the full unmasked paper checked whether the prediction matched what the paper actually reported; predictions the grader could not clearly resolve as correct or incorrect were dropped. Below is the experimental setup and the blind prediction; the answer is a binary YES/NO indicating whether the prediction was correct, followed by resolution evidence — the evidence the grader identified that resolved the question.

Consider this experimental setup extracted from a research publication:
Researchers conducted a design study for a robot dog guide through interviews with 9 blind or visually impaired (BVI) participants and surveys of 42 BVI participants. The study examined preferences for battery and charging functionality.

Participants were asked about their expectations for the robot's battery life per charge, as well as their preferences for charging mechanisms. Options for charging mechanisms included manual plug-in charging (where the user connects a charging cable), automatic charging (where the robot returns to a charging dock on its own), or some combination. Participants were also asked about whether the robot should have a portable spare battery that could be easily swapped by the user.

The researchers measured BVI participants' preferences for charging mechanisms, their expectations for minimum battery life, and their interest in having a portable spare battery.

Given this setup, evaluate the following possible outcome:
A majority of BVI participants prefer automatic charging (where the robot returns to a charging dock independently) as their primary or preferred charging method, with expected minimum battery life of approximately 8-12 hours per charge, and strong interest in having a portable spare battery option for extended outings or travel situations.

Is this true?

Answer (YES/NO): NO